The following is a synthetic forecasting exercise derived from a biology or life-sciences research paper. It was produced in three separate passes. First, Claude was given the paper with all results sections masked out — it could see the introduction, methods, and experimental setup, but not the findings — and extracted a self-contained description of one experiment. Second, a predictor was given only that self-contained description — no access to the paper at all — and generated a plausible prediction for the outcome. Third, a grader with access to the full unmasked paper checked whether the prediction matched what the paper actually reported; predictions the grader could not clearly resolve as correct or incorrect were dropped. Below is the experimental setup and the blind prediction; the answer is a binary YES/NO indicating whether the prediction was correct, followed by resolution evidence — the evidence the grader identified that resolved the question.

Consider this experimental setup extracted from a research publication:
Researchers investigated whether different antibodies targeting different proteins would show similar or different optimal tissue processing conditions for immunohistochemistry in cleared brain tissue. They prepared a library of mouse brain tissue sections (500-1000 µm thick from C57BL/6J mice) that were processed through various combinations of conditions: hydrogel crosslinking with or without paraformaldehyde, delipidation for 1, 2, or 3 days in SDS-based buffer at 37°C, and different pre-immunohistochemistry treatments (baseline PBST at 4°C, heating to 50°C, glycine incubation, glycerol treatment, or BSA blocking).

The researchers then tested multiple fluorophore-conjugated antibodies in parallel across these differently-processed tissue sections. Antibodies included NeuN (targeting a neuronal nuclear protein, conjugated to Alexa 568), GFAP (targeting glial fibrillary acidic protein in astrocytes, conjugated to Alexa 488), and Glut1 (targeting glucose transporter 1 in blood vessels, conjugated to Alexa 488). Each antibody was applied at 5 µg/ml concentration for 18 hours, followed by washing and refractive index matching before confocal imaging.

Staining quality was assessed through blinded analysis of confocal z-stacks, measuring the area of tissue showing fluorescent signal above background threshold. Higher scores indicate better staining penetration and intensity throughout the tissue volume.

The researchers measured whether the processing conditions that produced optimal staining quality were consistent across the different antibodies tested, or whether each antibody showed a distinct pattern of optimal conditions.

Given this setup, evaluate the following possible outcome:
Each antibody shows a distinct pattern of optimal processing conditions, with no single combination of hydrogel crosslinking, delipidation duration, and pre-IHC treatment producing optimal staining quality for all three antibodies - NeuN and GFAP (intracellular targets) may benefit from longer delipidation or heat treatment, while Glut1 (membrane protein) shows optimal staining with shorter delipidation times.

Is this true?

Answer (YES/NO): NO